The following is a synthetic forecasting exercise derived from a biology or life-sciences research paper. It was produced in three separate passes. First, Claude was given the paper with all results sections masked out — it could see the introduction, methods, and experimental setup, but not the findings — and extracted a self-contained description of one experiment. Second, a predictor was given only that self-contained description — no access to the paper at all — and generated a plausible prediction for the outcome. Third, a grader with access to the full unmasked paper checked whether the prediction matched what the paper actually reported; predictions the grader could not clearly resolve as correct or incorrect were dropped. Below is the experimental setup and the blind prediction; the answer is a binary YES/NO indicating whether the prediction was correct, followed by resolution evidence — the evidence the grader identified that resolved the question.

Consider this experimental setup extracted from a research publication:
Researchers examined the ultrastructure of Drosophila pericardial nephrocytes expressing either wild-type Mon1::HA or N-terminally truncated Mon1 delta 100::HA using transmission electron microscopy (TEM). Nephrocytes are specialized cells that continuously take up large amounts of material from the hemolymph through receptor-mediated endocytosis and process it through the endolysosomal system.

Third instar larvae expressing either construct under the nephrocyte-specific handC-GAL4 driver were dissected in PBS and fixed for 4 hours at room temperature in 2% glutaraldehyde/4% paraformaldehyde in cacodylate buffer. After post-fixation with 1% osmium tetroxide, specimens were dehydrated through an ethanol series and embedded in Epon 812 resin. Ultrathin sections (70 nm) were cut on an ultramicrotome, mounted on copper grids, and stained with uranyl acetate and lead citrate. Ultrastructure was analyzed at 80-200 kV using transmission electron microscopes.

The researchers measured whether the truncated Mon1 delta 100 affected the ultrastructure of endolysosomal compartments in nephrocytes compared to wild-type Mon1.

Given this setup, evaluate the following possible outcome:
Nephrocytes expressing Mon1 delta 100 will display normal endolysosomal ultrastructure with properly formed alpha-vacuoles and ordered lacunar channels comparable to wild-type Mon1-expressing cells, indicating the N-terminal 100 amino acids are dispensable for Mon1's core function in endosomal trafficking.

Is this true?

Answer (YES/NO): YES